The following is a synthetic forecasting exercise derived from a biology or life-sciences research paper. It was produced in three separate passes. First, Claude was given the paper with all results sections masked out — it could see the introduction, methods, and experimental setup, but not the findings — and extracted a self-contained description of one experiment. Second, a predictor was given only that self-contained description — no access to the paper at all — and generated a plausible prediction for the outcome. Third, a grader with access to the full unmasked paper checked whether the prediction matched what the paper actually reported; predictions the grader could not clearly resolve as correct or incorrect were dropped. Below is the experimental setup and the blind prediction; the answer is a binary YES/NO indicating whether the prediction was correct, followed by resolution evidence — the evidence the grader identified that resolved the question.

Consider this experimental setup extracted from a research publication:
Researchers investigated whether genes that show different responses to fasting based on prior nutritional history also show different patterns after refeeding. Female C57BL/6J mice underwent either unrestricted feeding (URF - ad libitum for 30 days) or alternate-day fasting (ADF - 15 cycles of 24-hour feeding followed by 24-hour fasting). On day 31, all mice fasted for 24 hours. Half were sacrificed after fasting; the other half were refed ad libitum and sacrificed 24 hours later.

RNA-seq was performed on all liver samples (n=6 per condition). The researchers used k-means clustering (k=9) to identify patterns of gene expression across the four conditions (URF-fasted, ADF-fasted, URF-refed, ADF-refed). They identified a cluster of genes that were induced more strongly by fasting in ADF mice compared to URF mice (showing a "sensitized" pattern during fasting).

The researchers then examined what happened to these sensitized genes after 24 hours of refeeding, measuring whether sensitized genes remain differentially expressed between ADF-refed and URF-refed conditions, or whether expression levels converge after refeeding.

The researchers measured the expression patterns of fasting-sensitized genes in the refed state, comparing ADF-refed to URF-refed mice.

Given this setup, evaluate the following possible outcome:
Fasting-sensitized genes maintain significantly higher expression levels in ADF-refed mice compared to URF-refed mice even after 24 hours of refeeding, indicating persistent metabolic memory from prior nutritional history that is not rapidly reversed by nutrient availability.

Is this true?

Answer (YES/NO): NO